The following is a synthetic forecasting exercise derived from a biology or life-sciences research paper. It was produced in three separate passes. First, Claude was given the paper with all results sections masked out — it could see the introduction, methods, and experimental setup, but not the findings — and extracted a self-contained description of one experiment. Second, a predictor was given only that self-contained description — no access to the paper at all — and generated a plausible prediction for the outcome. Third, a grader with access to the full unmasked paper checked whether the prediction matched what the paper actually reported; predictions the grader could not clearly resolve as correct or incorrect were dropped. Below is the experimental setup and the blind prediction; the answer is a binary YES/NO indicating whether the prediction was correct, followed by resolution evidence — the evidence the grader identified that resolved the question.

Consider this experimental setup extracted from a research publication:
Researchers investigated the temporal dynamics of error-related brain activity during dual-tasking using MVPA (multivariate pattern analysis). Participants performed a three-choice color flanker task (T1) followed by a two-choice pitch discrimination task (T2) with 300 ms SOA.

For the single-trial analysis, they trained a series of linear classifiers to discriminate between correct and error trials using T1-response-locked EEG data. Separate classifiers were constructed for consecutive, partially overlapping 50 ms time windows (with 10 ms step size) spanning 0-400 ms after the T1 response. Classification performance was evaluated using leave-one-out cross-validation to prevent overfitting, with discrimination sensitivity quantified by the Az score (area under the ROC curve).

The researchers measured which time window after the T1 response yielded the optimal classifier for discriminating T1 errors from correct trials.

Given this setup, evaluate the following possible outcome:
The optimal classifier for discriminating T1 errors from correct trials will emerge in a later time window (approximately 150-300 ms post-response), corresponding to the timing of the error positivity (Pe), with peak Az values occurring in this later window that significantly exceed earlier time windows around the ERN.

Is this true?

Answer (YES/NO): YES